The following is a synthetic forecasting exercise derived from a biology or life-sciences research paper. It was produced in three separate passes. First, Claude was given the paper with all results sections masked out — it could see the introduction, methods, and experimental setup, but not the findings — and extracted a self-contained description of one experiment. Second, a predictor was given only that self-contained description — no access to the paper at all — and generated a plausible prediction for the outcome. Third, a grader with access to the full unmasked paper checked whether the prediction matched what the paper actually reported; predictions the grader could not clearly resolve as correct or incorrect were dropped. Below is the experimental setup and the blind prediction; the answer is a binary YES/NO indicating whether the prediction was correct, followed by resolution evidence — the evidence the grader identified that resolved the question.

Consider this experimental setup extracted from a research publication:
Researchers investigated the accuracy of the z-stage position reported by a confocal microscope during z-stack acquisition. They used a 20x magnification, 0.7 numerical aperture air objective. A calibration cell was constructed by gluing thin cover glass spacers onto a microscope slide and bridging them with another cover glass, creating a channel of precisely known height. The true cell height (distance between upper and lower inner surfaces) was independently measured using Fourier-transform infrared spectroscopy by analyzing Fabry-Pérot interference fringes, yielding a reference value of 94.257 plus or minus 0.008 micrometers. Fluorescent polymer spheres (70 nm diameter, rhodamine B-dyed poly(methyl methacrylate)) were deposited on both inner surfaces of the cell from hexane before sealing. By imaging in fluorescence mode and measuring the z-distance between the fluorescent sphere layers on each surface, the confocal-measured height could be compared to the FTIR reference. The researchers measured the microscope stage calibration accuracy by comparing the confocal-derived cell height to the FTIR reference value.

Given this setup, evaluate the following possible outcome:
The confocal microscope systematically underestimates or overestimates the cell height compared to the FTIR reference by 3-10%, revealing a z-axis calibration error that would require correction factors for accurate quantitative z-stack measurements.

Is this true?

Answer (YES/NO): YES